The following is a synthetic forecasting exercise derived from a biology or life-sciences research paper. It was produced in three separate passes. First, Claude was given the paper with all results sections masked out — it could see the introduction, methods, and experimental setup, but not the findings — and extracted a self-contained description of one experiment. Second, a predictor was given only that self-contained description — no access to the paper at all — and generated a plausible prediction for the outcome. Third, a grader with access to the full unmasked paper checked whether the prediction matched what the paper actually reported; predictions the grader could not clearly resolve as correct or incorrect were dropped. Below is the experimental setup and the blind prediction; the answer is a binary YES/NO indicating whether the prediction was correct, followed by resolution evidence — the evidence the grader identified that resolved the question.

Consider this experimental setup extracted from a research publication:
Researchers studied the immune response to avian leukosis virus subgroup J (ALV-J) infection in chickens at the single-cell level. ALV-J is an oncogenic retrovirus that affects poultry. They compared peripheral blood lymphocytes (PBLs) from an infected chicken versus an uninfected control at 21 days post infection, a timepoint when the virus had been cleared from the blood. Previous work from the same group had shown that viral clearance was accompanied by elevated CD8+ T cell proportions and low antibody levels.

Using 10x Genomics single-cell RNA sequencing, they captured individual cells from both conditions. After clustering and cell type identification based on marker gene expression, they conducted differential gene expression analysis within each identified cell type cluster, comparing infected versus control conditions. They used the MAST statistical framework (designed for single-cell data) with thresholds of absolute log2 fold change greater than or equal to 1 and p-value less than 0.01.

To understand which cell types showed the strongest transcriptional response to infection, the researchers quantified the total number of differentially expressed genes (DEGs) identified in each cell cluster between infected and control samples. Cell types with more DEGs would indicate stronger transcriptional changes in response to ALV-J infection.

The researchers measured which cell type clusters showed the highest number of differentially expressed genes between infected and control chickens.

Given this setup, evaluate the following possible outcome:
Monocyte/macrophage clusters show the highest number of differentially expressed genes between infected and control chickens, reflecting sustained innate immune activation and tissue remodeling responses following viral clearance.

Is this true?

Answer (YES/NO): NO